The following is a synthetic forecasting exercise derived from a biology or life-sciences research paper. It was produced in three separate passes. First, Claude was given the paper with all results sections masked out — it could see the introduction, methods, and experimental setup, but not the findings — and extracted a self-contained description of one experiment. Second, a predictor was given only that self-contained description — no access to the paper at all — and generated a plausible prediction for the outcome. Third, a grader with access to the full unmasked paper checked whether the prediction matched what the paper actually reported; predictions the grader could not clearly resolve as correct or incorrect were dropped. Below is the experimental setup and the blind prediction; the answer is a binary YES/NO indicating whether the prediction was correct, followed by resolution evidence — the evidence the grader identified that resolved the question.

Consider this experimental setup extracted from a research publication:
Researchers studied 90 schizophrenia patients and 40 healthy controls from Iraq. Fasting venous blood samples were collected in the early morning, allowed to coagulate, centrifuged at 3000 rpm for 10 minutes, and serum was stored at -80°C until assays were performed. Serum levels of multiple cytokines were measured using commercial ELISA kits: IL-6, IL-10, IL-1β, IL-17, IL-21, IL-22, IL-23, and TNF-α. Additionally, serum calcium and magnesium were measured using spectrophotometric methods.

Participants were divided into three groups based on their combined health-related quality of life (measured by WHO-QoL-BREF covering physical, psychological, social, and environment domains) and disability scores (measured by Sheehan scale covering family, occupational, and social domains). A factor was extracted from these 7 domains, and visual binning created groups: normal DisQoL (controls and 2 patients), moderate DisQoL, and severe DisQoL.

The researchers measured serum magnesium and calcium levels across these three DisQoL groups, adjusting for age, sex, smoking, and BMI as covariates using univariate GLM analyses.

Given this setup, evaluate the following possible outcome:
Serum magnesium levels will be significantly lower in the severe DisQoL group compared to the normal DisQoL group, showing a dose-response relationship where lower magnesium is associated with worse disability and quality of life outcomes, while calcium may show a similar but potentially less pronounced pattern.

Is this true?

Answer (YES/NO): YES